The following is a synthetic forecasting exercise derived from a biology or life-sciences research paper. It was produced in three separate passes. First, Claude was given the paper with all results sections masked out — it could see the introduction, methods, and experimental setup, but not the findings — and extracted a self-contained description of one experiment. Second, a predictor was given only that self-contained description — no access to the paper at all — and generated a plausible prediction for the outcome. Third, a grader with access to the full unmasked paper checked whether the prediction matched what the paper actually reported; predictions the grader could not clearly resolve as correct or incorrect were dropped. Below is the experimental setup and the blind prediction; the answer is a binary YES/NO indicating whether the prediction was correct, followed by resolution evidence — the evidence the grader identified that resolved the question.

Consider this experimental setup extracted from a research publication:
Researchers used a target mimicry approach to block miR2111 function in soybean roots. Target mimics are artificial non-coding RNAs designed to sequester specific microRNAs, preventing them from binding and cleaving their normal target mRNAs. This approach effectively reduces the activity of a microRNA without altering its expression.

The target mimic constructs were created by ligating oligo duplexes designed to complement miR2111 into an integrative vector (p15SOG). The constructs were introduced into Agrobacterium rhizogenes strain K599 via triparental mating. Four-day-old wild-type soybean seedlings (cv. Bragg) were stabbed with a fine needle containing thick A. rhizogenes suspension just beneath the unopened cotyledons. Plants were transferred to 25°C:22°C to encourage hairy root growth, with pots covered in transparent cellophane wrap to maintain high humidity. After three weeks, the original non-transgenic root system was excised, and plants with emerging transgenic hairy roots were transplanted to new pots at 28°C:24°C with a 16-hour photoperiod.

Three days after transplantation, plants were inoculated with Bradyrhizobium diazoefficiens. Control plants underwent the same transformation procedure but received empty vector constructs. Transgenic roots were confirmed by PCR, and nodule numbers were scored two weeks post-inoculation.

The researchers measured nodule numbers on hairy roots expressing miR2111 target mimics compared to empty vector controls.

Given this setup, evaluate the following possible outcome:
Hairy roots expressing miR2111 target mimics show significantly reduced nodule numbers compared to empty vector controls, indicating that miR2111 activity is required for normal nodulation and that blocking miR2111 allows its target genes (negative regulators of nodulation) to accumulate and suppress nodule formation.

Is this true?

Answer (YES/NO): YES